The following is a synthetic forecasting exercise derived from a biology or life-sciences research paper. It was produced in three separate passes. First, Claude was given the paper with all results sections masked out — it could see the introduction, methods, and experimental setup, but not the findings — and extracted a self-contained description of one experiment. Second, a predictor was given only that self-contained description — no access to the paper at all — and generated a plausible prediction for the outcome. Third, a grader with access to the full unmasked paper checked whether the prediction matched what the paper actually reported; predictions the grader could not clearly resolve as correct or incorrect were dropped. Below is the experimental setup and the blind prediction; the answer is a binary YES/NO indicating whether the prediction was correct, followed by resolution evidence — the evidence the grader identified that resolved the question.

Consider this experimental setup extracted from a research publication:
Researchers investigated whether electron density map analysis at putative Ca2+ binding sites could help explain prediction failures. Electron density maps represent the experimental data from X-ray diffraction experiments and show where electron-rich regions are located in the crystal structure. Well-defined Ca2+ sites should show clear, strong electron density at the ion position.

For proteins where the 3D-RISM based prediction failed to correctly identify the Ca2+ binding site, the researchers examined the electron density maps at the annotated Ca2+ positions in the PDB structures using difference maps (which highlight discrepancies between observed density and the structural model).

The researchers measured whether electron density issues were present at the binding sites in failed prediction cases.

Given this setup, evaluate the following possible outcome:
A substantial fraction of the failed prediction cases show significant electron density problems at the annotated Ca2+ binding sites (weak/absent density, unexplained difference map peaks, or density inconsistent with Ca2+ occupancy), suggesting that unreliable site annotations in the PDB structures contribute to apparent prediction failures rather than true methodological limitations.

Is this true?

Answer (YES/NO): NO